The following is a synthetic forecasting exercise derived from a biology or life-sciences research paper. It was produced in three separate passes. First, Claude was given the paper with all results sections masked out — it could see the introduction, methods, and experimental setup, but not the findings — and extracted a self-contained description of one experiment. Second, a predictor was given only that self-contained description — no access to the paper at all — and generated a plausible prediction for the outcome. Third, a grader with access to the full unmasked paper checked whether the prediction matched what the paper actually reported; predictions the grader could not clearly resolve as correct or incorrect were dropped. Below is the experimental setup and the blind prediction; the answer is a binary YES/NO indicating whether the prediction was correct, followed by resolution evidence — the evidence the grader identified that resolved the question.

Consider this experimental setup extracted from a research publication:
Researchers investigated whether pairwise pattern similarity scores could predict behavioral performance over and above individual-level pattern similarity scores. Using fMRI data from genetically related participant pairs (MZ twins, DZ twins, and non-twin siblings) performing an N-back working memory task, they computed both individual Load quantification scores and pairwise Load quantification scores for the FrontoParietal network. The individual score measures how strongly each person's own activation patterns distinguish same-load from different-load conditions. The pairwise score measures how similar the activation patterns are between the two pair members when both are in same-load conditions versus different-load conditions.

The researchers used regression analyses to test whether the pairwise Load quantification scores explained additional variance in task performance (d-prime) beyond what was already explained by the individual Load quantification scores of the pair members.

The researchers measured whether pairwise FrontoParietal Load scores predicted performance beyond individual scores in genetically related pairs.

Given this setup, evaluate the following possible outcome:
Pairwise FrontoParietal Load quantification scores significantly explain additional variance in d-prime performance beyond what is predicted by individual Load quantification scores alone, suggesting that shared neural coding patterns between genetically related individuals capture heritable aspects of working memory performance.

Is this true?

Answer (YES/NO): NO